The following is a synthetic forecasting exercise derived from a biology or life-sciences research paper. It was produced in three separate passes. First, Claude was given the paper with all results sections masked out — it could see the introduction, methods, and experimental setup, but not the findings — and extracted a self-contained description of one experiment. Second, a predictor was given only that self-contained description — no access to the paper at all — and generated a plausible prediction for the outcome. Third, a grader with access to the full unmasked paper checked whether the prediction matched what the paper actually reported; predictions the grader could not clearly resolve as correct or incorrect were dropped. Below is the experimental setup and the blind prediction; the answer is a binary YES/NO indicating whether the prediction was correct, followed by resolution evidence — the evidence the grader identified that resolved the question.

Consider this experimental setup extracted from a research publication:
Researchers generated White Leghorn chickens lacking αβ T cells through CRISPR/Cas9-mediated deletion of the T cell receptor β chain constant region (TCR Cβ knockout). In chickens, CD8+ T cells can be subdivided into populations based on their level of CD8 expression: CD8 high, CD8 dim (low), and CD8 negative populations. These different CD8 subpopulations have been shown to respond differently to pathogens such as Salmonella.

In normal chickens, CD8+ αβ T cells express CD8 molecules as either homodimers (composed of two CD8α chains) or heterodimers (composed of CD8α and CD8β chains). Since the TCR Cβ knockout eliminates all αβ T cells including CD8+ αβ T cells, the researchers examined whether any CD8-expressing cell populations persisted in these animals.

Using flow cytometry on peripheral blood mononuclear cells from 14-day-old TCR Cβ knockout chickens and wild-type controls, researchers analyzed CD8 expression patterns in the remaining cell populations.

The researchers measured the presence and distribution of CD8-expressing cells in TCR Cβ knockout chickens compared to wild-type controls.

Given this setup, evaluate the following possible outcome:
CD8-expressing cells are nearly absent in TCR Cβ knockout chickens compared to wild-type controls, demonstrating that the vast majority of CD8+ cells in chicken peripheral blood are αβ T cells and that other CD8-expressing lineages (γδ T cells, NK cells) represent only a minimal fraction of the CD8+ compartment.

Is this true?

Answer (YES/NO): NO